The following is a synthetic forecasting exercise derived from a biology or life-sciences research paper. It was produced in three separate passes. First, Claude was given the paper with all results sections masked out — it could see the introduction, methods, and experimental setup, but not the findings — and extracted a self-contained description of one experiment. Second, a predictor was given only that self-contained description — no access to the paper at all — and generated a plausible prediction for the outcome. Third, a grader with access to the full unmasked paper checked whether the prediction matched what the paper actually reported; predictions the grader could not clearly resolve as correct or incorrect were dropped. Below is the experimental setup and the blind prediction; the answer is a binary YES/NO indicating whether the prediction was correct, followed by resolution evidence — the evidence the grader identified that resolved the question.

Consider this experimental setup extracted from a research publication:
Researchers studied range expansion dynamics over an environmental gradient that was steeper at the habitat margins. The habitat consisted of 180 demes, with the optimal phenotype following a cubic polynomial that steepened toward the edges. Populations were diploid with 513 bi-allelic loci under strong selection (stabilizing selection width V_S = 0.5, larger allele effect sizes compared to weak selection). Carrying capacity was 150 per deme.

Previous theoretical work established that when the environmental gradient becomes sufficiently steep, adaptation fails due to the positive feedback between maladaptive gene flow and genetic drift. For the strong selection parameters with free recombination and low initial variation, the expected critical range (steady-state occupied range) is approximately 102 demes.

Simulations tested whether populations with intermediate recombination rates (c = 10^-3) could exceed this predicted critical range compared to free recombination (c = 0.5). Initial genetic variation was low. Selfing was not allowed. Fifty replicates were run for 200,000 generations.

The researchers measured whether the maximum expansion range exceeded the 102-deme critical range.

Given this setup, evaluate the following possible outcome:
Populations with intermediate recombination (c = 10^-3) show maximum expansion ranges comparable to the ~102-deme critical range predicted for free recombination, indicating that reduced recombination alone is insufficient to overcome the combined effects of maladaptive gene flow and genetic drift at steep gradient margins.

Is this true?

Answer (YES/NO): NO